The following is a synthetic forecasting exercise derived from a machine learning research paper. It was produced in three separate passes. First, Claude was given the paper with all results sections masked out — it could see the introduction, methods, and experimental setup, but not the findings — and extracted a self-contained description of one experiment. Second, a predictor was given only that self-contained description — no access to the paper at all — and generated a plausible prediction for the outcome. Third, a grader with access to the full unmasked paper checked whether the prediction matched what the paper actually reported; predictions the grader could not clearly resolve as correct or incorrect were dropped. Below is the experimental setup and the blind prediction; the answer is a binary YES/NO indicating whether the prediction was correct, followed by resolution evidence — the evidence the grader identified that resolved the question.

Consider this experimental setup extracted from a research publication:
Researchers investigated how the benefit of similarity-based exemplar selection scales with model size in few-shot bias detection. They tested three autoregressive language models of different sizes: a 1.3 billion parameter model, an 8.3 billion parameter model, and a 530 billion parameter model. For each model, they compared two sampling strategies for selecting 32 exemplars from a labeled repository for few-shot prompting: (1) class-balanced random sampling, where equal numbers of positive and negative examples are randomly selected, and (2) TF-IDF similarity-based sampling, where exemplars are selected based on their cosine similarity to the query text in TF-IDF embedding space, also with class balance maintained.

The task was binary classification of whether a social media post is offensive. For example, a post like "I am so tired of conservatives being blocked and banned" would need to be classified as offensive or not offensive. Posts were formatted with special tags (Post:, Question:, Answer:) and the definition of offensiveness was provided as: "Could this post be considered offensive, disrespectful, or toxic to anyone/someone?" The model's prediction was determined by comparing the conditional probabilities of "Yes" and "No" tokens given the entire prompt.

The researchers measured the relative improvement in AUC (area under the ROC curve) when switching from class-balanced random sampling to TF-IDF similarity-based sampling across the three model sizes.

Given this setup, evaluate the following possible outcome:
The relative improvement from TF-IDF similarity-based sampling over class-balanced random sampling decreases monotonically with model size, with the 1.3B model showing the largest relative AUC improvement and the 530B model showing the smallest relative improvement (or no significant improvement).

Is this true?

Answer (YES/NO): YES